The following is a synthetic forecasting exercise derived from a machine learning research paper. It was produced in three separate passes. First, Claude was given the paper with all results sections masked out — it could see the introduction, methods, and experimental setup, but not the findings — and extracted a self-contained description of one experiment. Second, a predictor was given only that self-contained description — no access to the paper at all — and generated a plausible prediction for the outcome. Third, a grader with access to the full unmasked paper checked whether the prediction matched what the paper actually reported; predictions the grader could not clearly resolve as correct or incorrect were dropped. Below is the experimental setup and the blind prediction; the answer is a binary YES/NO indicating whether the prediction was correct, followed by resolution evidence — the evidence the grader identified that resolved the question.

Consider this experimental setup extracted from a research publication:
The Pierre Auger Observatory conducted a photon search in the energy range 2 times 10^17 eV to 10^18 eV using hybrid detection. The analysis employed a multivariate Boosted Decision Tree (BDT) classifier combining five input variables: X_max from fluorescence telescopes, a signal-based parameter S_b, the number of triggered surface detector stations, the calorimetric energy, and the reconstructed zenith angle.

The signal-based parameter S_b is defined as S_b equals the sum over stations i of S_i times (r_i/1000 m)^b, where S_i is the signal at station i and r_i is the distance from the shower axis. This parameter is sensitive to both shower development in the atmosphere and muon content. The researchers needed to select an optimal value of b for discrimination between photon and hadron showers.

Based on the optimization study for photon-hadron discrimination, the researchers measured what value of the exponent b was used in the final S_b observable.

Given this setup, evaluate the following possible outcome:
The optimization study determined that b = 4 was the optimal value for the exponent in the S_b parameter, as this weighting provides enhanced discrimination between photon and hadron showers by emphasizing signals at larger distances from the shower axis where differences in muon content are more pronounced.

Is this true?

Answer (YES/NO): YES